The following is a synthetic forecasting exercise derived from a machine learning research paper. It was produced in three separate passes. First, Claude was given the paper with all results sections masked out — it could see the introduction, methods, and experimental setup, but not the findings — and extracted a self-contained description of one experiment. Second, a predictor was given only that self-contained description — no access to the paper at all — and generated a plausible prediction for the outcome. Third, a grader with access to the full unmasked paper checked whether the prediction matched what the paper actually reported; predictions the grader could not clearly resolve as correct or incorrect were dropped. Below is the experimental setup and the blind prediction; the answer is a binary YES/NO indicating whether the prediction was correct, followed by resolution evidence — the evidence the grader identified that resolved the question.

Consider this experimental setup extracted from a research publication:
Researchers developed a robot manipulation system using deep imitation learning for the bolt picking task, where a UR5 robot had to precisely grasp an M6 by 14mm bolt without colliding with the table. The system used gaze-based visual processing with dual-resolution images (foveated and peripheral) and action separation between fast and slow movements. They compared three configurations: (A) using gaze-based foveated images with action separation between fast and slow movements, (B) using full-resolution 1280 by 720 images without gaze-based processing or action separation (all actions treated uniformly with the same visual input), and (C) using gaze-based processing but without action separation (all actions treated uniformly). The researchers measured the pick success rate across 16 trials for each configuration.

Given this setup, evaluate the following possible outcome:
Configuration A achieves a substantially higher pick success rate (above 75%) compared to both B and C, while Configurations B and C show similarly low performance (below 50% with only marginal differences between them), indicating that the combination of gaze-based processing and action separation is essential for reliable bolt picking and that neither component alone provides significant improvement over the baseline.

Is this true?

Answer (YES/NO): NO